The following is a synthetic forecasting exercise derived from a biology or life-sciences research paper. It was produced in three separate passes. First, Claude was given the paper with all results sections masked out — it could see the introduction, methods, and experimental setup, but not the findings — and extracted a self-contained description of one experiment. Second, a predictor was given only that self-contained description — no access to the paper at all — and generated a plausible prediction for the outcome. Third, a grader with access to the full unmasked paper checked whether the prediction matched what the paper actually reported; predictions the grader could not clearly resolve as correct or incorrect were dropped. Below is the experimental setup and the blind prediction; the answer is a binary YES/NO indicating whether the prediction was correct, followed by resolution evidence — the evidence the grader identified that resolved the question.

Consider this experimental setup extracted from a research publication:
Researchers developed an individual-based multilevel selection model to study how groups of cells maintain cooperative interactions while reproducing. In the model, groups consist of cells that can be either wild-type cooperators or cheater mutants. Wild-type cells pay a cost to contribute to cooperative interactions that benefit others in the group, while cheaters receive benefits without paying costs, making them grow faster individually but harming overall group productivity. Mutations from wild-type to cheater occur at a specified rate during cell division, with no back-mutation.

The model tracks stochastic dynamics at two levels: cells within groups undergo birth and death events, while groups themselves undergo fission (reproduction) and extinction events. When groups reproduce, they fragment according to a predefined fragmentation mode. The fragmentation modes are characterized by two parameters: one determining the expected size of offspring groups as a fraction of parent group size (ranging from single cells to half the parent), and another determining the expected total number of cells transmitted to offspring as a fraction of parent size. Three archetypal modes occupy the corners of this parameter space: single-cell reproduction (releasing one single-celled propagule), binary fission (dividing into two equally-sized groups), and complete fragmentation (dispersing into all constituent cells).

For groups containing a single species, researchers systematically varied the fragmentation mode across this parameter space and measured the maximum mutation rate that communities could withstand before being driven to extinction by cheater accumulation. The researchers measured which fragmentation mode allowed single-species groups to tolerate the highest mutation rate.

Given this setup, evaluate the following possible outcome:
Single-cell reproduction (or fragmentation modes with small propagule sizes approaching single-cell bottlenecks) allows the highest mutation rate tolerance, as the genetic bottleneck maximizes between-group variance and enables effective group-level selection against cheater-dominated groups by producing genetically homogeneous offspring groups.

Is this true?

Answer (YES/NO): NO